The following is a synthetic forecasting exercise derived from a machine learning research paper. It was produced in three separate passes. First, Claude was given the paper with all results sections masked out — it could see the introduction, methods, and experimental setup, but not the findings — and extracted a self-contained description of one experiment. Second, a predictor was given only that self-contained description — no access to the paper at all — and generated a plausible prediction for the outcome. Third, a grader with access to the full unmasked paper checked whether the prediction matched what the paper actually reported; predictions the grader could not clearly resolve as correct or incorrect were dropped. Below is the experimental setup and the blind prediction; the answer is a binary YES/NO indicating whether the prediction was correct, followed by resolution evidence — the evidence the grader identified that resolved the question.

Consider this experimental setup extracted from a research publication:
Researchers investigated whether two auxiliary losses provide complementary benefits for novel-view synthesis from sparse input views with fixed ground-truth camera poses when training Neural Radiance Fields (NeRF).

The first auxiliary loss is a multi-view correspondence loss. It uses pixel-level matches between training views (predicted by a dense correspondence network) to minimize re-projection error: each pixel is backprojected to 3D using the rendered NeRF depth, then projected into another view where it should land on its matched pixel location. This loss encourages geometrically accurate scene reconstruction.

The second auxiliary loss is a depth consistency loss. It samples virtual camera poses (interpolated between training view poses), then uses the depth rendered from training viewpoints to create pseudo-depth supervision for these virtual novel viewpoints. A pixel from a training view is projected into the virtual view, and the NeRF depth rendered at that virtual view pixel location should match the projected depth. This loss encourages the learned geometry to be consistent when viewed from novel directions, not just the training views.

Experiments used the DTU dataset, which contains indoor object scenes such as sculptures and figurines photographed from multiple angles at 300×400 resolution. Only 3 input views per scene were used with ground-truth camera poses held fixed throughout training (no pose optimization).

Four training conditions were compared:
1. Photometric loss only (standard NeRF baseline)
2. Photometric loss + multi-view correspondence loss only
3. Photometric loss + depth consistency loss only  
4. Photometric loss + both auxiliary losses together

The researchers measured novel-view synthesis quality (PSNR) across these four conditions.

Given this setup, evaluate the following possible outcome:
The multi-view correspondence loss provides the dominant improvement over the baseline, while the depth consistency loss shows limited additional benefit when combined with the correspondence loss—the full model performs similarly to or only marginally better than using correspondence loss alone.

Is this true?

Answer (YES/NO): YES